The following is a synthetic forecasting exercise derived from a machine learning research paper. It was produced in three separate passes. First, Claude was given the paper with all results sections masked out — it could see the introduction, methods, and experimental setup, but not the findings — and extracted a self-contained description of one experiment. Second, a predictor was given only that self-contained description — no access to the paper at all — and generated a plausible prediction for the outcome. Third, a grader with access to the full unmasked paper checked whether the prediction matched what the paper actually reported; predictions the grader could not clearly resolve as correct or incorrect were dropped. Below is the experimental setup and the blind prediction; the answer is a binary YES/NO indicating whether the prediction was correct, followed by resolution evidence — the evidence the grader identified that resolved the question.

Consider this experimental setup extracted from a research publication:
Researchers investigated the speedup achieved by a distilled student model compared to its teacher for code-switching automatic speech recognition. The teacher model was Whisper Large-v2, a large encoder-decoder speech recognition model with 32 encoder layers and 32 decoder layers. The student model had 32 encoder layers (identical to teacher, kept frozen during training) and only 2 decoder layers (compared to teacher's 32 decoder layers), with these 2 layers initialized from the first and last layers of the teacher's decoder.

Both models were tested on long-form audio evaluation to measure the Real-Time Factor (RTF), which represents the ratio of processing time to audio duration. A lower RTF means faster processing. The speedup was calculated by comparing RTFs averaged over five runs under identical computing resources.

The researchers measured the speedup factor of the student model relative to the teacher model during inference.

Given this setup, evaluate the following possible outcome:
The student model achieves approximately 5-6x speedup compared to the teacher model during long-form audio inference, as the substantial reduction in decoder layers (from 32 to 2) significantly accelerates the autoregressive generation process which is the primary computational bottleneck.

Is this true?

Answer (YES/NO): YES